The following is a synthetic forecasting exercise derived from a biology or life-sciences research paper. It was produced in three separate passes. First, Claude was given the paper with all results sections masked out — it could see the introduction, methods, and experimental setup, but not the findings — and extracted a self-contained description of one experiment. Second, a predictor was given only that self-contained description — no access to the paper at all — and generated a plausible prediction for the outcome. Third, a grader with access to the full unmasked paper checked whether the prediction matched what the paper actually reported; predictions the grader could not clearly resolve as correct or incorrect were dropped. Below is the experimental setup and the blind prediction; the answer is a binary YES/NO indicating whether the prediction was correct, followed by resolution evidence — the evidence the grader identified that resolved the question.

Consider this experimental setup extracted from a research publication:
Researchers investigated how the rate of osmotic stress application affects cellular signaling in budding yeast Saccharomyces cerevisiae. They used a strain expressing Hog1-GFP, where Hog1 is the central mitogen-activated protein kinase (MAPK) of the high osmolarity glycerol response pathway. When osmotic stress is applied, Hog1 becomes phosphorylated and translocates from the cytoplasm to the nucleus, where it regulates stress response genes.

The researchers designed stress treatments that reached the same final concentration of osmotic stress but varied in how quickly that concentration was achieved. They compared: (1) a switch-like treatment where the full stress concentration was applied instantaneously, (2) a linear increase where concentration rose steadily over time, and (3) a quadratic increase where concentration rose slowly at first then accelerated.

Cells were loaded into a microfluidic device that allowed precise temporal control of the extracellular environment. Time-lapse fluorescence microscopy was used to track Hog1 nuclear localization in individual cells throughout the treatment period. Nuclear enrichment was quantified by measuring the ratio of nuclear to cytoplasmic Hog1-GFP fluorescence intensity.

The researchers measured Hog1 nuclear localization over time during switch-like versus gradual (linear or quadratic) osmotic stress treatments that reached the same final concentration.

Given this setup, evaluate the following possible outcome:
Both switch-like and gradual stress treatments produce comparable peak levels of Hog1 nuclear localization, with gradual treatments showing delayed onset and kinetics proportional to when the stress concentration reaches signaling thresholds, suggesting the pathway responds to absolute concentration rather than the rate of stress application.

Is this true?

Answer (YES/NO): NO